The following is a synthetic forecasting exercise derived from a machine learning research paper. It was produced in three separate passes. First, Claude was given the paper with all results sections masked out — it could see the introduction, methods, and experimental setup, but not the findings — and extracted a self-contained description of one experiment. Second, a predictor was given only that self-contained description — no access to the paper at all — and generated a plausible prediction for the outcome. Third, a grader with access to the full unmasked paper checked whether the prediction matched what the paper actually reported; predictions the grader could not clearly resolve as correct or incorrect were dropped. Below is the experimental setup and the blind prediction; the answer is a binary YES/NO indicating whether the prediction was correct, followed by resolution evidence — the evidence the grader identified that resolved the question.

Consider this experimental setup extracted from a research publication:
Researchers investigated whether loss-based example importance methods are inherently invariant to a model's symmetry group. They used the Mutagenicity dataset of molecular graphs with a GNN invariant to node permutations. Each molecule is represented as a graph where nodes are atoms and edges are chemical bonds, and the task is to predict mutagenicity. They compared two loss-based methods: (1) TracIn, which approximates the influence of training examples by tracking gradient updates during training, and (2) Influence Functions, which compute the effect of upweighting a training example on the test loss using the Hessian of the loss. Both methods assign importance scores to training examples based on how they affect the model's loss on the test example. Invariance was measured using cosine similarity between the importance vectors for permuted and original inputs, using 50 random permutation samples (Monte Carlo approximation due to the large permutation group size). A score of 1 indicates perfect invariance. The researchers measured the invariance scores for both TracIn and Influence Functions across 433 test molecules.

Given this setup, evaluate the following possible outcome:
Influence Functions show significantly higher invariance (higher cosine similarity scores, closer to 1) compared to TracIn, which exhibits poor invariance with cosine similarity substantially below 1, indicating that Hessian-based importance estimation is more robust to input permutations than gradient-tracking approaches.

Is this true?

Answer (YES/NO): NO